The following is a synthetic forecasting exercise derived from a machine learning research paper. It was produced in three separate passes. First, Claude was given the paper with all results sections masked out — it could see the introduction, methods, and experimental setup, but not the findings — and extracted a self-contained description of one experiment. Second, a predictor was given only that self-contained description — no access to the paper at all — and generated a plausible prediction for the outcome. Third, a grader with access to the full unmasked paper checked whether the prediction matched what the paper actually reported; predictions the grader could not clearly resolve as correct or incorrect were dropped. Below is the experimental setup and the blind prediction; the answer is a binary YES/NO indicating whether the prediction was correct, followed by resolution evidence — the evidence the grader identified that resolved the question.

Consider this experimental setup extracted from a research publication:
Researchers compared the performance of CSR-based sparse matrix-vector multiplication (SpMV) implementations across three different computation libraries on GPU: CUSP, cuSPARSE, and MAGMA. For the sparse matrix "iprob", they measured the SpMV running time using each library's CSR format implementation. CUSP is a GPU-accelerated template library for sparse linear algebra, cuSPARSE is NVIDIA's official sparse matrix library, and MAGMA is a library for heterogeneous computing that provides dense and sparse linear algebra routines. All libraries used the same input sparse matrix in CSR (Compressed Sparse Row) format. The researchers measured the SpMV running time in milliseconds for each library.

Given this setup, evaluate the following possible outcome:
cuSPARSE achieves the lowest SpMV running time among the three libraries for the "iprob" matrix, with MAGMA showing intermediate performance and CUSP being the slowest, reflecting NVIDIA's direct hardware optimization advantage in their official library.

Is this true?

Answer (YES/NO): NO